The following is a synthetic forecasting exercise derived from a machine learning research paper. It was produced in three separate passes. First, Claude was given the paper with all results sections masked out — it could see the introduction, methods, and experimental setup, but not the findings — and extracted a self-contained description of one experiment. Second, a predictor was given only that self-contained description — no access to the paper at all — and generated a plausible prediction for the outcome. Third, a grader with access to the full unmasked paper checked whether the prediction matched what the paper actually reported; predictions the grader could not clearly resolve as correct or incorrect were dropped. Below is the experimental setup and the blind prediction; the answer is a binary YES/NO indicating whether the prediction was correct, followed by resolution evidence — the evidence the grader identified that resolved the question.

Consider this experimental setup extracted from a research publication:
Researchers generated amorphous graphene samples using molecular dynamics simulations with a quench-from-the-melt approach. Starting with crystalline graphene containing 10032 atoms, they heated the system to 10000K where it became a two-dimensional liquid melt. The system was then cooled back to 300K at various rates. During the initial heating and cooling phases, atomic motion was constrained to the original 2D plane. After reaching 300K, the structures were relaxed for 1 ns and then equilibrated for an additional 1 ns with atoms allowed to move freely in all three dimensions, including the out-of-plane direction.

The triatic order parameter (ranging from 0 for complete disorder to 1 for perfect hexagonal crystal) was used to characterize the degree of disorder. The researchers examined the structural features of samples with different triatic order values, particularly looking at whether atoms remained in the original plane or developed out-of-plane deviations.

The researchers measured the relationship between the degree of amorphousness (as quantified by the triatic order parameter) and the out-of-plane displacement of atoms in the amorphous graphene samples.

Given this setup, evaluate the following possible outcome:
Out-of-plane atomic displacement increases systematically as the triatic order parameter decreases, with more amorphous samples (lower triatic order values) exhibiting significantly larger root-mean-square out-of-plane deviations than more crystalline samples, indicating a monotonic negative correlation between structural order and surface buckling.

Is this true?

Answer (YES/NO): YES